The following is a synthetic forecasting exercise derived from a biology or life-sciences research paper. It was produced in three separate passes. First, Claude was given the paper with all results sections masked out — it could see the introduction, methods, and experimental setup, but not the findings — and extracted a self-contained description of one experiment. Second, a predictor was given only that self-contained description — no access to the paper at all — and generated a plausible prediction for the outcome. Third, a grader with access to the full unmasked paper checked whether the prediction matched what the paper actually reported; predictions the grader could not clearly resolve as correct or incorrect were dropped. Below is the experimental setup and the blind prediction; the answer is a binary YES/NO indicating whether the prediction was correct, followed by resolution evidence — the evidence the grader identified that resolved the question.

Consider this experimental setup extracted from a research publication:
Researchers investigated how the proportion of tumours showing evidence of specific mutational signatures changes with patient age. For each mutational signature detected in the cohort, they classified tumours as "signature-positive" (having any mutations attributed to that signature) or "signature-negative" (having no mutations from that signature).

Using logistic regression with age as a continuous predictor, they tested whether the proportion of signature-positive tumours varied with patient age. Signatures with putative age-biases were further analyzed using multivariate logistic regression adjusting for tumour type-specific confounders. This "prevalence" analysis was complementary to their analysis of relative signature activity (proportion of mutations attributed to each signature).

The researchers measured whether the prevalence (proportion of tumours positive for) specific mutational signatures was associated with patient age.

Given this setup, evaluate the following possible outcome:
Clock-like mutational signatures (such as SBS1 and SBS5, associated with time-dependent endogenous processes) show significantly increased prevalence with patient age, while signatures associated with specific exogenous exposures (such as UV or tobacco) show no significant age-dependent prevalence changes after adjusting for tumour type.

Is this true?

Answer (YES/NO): NO